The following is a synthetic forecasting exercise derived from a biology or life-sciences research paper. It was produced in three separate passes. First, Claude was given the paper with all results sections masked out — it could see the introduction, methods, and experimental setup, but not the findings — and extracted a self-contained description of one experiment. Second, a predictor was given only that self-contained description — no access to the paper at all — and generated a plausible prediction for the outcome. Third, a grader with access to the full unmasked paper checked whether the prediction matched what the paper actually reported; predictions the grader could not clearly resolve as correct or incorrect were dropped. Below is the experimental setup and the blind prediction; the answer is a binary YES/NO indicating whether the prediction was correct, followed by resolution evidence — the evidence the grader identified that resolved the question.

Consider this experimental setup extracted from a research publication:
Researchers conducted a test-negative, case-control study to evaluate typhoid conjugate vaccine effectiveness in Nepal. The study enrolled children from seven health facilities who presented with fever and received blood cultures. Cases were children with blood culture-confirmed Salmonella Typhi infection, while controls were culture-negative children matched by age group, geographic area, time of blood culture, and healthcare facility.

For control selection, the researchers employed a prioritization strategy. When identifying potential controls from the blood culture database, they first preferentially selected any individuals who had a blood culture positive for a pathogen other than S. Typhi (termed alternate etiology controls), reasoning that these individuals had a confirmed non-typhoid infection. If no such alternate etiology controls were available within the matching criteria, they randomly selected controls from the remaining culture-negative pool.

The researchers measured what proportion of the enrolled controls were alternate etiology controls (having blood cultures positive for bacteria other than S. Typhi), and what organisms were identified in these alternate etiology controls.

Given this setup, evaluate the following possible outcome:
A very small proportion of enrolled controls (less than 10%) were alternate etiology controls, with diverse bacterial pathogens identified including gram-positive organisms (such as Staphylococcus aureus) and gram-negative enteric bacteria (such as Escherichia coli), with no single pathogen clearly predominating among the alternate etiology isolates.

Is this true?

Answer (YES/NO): NO